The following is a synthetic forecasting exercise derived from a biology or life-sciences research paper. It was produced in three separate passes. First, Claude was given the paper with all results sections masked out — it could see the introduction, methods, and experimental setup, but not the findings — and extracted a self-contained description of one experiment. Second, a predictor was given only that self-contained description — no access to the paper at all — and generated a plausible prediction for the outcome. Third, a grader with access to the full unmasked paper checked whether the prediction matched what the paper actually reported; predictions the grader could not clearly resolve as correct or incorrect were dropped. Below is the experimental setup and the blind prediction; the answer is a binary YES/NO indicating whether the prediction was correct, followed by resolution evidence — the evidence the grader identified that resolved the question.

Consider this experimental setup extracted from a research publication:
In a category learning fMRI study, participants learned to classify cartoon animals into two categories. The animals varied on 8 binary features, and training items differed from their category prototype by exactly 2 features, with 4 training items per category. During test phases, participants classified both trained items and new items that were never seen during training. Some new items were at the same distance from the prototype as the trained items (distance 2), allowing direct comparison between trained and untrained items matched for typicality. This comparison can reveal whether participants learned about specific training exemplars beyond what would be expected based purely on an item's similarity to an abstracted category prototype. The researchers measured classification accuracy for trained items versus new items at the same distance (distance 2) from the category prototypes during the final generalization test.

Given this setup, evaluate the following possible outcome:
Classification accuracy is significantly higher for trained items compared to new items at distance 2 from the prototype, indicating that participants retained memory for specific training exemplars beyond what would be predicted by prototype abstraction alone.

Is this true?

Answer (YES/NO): NO